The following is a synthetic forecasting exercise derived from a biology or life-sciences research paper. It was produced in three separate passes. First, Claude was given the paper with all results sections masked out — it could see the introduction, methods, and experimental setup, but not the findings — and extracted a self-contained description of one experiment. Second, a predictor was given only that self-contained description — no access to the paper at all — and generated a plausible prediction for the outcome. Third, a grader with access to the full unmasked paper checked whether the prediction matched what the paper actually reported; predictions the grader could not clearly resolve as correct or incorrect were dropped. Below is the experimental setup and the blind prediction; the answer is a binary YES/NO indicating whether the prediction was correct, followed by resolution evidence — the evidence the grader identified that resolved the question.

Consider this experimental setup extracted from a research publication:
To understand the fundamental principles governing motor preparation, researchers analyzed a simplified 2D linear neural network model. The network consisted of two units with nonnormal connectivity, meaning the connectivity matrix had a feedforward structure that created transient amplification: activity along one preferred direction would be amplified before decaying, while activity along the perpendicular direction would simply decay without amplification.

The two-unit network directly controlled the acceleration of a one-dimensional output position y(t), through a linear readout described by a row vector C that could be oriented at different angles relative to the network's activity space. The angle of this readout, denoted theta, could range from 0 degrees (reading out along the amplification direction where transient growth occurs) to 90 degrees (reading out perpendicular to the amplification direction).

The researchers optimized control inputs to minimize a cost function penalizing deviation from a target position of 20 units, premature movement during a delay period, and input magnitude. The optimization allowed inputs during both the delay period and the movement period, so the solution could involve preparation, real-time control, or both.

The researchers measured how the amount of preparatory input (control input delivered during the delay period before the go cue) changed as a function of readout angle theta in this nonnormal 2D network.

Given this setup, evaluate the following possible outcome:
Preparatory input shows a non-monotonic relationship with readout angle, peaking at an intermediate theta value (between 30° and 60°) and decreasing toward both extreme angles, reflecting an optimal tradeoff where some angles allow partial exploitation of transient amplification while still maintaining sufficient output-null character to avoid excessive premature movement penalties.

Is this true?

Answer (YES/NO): NO